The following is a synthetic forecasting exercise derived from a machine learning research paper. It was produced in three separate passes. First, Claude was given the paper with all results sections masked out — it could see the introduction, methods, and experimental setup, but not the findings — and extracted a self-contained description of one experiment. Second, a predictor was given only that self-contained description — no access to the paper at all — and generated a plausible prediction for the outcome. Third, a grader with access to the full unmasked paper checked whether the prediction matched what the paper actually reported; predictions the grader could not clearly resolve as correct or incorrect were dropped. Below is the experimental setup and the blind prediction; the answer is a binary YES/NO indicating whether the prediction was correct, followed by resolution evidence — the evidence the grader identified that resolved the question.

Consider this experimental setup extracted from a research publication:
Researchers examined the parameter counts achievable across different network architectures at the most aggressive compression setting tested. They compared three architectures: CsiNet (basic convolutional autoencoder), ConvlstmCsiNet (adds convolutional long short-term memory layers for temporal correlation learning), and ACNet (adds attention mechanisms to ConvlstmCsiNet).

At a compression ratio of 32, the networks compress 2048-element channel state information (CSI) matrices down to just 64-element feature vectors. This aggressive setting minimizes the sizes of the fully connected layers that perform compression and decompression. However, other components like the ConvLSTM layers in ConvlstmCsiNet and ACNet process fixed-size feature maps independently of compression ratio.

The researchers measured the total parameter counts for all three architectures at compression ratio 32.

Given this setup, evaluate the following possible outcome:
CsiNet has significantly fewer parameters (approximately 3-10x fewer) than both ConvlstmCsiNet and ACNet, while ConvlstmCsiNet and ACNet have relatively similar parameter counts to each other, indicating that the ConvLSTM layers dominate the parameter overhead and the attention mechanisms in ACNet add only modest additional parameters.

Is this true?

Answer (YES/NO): NO